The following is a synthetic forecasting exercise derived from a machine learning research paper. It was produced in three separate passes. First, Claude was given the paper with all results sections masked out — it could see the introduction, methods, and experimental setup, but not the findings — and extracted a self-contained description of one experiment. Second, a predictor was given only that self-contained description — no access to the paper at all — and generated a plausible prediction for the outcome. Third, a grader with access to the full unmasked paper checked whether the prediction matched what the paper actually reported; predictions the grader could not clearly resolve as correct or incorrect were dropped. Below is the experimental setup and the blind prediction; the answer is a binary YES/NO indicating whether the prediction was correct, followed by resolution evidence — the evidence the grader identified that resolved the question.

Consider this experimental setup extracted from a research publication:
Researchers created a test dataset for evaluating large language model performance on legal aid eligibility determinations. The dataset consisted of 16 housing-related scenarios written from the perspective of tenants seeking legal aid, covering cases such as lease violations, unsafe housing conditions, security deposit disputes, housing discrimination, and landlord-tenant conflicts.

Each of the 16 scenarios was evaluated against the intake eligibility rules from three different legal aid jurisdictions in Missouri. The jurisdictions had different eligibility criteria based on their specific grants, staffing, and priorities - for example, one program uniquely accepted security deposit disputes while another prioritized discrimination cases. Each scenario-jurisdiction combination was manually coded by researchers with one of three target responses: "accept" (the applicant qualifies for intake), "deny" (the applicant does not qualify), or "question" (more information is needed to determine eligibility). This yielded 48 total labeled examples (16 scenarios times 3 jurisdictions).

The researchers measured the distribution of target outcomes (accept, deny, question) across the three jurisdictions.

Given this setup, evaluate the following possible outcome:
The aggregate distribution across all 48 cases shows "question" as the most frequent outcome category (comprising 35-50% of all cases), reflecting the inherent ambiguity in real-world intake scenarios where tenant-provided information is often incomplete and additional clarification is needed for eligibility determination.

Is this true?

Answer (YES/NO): NO